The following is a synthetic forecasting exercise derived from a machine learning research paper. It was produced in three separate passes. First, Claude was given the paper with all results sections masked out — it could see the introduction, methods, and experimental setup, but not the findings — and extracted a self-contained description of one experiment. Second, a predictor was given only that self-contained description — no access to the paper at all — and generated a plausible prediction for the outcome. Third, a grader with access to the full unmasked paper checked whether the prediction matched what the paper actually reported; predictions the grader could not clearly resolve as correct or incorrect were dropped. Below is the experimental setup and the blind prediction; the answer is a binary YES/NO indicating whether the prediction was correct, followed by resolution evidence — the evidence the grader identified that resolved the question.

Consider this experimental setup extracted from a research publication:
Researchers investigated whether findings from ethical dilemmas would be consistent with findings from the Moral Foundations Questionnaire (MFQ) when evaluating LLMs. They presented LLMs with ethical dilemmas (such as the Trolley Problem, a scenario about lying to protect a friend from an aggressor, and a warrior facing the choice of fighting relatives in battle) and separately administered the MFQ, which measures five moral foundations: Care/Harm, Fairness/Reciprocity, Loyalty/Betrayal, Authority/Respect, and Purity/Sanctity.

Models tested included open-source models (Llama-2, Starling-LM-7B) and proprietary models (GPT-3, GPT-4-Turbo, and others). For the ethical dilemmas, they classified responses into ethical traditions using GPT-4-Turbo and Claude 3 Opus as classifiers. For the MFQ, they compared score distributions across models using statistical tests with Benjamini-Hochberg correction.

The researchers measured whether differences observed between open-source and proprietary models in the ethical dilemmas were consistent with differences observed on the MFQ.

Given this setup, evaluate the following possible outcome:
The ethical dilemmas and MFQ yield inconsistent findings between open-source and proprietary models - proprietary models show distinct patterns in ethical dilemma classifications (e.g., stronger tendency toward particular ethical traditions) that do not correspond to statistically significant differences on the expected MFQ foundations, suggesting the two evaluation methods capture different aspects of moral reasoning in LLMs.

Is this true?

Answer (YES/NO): NO